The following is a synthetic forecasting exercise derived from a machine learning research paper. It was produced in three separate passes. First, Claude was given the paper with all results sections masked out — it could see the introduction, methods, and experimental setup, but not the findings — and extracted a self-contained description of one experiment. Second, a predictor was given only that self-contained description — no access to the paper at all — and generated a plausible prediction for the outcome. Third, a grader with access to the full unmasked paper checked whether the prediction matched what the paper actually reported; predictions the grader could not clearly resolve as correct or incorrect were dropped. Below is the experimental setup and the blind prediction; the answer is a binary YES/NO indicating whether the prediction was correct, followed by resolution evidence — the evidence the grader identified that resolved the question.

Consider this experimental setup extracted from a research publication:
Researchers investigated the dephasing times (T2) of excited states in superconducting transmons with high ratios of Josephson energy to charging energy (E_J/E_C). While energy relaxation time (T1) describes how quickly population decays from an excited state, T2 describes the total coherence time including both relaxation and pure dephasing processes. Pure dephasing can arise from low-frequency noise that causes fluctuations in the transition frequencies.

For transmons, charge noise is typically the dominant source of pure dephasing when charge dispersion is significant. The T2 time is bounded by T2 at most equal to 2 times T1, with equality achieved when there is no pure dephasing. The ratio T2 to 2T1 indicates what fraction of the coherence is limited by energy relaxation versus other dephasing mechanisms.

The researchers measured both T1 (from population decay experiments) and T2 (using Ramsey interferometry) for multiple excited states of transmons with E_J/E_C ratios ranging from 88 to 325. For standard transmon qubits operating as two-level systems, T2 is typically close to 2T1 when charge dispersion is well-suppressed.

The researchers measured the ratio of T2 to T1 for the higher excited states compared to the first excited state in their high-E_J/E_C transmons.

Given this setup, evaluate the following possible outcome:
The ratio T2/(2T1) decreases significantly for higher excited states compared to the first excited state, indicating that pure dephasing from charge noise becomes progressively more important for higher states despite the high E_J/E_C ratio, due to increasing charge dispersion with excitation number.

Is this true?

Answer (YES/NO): NO